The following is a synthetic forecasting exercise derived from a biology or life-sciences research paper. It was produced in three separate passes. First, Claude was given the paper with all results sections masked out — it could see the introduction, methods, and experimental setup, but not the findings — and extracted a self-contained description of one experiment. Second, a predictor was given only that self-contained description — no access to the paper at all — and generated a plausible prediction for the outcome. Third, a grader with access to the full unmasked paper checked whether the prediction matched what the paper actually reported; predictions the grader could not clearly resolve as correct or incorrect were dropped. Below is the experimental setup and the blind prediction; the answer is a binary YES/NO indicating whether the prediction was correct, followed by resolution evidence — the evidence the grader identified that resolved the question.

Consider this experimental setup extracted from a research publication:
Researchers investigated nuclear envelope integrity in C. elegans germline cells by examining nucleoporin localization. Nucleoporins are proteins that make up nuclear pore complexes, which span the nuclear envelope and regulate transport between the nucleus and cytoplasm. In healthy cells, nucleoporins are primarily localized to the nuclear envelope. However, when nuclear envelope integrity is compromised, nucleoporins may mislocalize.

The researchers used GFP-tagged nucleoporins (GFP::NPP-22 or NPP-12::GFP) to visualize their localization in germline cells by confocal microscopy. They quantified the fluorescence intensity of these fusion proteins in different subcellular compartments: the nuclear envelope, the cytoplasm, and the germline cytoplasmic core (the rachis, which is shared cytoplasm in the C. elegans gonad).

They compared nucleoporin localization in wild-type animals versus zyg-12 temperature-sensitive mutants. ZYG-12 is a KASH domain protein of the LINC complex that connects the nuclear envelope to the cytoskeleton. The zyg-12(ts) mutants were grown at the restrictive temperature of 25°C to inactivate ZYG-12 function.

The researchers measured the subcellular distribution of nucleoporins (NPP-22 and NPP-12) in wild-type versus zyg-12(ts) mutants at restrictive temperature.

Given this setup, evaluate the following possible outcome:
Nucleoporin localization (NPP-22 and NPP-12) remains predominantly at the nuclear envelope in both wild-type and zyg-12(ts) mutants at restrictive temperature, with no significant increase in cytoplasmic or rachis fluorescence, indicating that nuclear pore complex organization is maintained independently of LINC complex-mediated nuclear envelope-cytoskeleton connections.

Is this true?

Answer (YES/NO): NO